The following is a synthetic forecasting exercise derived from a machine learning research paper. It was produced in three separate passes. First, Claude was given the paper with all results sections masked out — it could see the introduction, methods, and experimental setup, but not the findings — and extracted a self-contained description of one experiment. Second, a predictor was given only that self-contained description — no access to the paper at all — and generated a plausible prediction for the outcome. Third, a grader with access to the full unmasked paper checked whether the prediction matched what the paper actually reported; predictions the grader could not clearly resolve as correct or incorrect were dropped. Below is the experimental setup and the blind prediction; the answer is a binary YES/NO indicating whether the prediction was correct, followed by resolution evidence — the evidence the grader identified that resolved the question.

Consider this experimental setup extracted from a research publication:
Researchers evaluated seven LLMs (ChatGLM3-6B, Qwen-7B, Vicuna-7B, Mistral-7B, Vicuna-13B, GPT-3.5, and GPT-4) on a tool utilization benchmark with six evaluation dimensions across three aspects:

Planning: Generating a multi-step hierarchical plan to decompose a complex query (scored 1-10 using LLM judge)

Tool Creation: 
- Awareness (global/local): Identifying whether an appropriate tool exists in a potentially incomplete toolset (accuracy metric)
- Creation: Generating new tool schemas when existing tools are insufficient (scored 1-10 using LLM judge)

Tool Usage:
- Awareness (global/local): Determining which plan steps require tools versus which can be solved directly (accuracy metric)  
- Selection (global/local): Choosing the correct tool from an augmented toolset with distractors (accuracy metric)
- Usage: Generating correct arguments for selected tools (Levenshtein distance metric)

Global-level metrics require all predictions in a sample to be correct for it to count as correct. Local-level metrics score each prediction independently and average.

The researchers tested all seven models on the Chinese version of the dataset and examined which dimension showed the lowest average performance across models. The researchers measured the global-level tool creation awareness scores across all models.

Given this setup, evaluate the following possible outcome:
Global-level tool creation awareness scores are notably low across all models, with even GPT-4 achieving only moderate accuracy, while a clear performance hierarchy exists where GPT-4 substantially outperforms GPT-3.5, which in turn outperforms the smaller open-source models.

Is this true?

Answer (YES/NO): NO